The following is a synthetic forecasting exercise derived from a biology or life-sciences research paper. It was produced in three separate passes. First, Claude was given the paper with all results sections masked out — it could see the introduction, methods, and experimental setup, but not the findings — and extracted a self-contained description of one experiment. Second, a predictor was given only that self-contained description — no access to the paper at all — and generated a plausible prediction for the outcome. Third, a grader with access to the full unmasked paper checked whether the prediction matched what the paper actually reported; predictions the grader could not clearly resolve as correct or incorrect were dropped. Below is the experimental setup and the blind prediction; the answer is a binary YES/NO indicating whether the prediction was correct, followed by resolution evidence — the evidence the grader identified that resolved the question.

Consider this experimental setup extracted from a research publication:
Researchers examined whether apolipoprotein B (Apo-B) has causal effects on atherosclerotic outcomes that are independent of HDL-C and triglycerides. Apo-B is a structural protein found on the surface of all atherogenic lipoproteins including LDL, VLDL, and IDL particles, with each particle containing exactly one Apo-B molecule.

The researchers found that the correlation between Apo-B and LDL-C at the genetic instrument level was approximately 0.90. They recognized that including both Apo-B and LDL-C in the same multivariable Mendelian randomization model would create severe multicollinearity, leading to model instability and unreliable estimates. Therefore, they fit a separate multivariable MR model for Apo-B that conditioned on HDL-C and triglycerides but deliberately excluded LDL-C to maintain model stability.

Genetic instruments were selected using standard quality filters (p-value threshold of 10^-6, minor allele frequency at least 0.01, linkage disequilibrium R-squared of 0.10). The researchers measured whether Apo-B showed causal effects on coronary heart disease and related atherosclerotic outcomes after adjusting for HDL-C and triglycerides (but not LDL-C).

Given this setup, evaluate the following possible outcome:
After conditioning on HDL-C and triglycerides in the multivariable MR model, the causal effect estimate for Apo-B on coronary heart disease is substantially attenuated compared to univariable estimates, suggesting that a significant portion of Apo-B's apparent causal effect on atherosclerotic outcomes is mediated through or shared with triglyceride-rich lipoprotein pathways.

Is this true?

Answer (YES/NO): NO